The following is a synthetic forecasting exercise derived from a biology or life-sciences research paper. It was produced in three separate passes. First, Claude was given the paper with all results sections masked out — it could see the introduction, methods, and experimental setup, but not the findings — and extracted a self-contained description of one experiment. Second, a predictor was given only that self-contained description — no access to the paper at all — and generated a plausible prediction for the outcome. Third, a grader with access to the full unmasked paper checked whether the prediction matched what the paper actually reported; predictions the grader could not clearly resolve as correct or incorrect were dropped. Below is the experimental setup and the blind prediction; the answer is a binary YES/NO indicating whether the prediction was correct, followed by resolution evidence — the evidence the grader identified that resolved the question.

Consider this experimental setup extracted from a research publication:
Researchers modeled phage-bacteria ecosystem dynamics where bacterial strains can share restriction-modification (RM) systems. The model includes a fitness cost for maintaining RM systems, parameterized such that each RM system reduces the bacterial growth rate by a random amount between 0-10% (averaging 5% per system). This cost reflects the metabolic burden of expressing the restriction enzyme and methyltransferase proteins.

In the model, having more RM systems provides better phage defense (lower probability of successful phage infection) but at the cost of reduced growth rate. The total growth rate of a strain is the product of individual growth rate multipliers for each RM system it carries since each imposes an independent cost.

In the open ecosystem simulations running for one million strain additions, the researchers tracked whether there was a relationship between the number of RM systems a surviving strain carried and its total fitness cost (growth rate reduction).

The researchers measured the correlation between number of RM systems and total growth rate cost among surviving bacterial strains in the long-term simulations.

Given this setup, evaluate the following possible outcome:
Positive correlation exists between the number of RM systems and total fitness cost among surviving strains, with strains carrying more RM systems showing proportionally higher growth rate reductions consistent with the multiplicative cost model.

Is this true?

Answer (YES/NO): NO